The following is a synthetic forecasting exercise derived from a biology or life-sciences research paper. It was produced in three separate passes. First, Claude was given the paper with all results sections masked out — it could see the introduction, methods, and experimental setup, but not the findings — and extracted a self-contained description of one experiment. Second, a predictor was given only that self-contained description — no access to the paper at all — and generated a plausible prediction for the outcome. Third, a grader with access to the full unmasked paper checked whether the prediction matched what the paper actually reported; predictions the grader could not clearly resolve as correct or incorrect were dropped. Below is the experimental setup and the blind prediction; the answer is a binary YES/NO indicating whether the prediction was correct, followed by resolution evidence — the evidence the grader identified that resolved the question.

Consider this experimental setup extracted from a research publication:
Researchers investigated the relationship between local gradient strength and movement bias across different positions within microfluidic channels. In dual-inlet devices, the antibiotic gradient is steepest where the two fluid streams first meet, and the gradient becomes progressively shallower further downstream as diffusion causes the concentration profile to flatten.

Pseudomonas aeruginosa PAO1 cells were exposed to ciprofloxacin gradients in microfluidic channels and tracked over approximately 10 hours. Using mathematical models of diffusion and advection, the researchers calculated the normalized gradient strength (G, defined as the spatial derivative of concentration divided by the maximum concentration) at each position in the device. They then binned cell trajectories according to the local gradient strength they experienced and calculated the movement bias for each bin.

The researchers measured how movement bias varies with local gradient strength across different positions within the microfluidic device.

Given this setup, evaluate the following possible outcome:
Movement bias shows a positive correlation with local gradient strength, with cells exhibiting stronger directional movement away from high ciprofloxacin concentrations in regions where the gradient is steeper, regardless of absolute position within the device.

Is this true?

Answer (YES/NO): NO